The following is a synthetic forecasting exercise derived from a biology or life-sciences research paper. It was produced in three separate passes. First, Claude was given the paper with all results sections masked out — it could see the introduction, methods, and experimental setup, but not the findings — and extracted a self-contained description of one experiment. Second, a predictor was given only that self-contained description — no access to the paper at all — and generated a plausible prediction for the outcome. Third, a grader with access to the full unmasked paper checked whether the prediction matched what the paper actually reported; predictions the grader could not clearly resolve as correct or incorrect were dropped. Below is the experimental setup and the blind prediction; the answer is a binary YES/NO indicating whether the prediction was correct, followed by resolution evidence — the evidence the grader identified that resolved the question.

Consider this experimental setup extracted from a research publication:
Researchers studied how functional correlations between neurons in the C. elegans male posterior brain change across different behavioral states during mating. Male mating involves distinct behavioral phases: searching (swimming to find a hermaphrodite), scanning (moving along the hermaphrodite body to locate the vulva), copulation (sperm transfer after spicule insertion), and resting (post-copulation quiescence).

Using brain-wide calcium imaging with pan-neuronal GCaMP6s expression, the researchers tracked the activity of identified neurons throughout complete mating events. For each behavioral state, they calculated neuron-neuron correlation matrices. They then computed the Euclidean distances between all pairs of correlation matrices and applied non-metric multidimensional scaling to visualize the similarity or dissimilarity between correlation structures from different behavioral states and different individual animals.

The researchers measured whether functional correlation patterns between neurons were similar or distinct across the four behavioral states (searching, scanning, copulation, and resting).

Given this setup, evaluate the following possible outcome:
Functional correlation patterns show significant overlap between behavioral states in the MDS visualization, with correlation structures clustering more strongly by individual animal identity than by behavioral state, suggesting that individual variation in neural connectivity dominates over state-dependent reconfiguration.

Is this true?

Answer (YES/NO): NO